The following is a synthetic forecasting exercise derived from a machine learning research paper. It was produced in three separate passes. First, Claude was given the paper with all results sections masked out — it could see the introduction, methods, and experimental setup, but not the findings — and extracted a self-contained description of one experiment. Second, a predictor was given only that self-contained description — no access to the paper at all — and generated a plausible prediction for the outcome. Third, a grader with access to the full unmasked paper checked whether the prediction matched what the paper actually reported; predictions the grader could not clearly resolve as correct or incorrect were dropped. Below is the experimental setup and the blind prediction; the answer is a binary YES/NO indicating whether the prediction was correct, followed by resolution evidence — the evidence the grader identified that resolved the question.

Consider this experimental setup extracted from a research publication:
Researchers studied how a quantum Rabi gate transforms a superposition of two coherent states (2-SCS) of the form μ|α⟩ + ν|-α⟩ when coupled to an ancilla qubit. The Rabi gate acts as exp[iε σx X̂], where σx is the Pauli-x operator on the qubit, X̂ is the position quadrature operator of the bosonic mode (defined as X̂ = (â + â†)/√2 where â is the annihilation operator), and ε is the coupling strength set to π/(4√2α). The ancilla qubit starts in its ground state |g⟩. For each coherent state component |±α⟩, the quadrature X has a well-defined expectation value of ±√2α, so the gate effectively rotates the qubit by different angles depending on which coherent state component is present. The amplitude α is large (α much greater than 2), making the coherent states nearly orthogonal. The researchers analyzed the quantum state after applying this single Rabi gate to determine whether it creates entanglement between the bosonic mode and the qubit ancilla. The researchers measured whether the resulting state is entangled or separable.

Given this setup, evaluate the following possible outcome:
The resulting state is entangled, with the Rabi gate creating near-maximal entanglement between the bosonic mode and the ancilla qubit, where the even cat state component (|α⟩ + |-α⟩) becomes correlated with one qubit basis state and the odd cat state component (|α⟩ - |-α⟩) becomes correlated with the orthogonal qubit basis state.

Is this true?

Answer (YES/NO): NO